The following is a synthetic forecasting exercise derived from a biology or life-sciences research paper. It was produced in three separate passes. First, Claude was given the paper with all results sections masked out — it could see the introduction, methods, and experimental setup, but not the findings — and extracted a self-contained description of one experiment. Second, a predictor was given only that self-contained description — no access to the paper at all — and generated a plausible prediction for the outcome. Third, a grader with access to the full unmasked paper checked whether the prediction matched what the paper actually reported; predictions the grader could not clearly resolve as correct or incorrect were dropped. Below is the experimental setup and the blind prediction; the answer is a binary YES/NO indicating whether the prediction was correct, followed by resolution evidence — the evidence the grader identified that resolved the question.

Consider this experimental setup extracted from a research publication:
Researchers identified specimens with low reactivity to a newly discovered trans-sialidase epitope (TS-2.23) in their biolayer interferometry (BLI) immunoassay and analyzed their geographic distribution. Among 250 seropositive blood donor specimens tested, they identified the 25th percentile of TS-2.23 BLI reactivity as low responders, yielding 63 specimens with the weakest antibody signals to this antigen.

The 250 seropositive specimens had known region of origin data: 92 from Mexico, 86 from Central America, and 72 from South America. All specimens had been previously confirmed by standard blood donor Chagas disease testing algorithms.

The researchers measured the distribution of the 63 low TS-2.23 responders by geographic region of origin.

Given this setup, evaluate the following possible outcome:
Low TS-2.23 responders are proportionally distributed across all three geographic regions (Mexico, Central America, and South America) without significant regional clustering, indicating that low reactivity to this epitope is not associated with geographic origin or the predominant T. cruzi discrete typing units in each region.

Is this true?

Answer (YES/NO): NO